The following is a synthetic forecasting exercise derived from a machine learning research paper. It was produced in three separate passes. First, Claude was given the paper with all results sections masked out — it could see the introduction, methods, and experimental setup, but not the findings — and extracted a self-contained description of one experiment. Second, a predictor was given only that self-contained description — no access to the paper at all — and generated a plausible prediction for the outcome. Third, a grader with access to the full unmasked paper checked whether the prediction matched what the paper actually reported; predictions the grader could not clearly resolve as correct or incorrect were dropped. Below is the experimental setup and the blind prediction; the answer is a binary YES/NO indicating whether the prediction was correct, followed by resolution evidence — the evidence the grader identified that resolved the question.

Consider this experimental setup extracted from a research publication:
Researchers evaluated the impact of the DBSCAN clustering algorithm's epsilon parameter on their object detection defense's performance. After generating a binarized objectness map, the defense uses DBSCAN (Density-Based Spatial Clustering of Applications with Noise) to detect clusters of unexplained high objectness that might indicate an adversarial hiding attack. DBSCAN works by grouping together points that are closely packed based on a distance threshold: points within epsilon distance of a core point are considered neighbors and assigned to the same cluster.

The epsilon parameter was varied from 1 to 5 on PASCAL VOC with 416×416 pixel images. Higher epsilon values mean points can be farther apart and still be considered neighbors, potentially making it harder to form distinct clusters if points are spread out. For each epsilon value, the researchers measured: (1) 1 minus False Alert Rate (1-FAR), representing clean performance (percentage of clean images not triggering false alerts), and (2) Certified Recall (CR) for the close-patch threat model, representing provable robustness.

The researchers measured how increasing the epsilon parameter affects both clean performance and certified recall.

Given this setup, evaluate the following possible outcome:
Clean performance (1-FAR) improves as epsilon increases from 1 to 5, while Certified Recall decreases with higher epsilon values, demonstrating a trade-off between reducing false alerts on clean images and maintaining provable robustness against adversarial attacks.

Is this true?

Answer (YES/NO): YES